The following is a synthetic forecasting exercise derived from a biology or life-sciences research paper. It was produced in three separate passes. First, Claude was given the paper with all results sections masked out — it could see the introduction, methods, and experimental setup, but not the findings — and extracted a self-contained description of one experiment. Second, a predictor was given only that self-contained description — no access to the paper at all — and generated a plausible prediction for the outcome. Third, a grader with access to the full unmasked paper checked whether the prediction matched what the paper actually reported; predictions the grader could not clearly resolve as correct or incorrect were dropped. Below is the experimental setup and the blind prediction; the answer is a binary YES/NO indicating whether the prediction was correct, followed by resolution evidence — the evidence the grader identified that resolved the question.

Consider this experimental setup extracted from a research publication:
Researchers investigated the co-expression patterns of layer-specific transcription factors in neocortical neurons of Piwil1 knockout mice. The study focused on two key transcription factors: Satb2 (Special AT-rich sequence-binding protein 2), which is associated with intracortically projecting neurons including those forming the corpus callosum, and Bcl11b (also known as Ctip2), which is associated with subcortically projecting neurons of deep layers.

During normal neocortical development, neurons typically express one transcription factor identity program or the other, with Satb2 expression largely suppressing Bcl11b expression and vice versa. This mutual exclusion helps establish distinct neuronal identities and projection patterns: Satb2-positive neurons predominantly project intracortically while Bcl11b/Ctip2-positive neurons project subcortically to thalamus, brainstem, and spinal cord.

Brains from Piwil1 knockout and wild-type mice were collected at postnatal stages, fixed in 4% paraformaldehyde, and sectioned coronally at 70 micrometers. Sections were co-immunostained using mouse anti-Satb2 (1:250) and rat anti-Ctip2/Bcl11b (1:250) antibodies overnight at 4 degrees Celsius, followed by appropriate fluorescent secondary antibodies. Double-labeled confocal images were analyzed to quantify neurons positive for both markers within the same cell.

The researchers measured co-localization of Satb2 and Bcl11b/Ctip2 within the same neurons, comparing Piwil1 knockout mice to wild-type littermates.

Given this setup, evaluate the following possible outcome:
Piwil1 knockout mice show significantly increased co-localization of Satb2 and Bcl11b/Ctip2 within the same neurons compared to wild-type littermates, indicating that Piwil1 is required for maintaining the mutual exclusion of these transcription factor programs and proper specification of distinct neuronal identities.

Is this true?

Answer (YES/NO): YES